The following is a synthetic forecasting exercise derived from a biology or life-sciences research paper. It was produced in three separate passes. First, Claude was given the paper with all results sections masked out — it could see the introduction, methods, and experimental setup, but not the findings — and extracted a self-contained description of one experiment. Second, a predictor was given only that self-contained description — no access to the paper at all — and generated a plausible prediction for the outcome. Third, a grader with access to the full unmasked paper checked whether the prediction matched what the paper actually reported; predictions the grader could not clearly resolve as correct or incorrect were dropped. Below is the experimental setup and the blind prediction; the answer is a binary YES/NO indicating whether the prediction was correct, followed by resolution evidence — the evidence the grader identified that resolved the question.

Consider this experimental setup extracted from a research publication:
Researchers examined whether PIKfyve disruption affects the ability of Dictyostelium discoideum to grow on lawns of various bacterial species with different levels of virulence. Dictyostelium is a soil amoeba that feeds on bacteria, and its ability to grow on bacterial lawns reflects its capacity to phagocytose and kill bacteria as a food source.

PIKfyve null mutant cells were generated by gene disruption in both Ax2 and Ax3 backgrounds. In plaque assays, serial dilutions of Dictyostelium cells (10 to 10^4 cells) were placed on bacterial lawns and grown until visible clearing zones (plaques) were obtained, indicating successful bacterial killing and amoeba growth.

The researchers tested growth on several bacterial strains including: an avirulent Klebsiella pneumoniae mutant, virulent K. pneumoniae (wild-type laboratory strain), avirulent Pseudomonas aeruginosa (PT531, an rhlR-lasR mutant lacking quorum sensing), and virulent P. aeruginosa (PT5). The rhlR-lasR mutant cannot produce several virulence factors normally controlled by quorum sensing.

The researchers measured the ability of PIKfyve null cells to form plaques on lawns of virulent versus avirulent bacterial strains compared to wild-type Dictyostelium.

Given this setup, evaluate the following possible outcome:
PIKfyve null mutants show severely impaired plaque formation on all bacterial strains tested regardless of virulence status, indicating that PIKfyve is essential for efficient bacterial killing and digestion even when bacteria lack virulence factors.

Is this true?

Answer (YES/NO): YES